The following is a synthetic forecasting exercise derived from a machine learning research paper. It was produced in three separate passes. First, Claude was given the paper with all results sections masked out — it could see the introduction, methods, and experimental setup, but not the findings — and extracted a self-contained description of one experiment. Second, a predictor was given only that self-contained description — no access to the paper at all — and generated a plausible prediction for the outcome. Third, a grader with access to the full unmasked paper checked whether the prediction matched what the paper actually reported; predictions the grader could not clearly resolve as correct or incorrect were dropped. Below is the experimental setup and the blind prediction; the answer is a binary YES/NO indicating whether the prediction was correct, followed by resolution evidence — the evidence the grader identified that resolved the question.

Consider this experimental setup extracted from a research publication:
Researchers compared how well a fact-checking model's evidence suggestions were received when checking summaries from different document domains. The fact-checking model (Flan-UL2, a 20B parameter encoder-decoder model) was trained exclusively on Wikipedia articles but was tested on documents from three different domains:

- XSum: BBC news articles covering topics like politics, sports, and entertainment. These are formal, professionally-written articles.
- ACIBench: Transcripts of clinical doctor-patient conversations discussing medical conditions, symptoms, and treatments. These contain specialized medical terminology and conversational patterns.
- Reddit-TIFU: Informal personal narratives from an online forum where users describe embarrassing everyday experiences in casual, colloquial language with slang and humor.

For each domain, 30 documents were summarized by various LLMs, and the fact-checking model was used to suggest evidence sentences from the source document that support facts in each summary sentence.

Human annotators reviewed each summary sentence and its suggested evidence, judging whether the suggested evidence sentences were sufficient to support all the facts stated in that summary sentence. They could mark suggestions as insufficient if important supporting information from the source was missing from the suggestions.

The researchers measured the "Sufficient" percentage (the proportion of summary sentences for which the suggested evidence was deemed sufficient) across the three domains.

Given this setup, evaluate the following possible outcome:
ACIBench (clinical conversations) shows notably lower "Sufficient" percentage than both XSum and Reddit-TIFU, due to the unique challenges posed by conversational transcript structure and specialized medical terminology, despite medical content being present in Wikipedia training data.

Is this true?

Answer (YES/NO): YES